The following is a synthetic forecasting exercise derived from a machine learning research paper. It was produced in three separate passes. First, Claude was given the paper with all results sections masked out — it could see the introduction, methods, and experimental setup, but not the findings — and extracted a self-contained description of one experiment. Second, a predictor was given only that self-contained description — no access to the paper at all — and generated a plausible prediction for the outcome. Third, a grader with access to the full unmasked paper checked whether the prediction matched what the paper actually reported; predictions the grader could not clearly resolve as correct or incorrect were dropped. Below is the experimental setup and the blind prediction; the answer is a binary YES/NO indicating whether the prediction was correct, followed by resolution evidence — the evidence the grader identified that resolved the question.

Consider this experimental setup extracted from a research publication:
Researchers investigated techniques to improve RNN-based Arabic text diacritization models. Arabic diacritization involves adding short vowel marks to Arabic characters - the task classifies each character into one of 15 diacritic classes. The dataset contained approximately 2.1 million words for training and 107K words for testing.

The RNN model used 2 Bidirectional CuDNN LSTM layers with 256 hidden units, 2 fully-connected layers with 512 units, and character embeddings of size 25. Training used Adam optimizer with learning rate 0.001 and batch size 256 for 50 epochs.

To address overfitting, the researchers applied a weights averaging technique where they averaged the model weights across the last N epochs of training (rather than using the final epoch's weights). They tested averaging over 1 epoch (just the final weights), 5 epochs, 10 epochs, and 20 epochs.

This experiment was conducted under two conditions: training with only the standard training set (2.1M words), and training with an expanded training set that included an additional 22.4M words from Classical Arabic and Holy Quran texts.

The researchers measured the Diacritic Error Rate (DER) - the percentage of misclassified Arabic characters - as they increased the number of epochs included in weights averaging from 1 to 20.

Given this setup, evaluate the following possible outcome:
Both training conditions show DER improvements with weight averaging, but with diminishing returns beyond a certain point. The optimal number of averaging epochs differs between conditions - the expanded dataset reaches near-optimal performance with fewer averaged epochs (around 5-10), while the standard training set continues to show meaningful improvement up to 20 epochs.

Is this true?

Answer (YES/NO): NO